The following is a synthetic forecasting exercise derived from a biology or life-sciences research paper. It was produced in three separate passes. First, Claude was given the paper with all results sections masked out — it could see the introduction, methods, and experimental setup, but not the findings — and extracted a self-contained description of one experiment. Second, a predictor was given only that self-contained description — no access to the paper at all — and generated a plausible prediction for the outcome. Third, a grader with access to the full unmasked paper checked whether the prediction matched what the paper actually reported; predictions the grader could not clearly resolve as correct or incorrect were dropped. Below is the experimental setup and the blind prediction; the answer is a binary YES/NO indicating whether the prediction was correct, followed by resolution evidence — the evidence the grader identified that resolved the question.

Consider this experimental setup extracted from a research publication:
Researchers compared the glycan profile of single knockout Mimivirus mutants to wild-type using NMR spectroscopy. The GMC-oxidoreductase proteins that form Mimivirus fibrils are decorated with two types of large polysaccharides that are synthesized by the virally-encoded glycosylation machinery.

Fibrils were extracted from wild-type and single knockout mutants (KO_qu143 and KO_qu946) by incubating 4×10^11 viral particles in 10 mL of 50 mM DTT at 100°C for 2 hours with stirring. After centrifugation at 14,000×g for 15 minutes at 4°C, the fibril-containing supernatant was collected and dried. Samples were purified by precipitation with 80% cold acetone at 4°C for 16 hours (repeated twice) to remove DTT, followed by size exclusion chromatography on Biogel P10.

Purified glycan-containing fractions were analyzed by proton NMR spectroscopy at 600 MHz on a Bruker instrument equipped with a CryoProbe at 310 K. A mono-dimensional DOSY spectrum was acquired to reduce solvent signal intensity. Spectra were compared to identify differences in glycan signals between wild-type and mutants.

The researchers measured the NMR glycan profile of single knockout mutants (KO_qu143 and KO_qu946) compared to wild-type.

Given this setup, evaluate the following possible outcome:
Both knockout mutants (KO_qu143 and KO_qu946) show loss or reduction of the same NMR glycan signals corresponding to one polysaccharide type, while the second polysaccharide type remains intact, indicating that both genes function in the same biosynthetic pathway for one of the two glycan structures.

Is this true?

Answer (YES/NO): NO